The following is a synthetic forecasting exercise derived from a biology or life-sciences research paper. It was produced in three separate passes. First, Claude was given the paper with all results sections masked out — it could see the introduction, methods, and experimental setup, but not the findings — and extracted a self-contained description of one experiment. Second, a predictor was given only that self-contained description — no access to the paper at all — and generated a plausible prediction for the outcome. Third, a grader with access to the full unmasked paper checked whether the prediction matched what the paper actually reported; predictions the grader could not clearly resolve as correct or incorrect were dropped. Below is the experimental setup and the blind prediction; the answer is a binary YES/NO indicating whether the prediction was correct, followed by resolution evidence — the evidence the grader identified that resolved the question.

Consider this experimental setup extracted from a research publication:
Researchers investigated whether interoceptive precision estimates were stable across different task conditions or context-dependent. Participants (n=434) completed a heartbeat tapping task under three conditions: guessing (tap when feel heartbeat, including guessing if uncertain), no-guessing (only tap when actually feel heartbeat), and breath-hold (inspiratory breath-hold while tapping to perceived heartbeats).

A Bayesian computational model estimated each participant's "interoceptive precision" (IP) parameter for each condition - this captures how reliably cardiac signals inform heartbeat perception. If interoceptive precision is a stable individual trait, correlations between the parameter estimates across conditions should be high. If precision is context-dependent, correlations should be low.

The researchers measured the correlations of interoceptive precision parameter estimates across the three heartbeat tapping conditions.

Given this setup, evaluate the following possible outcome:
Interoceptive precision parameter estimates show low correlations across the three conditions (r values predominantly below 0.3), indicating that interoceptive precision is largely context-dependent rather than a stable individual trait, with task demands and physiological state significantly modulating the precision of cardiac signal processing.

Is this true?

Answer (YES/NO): YES